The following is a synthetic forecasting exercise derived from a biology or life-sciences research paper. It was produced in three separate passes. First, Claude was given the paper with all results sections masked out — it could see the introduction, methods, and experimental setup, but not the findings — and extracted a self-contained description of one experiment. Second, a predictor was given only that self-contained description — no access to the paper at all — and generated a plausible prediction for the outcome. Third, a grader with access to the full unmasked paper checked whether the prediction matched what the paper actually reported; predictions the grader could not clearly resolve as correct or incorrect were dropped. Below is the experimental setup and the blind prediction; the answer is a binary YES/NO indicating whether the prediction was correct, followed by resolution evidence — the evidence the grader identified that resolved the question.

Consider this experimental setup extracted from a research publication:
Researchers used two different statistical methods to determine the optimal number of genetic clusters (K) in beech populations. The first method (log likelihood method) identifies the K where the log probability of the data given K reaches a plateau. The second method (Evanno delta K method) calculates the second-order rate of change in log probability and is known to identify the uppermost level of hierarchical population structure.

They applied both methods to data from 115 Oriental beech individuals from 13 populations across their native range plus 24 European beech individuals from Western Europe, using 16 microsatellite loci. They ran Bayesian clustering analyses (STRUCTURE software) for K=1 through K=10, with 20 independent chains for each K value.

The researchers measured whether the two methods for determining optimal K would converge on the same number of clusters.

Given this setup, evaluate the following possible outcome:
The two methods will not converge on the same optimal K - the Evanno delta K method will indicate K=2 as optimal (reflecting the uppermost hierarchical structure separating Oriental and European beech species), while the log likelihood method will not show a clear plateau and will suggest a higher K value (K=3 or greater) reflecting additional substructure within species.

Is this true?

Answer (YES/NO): NO